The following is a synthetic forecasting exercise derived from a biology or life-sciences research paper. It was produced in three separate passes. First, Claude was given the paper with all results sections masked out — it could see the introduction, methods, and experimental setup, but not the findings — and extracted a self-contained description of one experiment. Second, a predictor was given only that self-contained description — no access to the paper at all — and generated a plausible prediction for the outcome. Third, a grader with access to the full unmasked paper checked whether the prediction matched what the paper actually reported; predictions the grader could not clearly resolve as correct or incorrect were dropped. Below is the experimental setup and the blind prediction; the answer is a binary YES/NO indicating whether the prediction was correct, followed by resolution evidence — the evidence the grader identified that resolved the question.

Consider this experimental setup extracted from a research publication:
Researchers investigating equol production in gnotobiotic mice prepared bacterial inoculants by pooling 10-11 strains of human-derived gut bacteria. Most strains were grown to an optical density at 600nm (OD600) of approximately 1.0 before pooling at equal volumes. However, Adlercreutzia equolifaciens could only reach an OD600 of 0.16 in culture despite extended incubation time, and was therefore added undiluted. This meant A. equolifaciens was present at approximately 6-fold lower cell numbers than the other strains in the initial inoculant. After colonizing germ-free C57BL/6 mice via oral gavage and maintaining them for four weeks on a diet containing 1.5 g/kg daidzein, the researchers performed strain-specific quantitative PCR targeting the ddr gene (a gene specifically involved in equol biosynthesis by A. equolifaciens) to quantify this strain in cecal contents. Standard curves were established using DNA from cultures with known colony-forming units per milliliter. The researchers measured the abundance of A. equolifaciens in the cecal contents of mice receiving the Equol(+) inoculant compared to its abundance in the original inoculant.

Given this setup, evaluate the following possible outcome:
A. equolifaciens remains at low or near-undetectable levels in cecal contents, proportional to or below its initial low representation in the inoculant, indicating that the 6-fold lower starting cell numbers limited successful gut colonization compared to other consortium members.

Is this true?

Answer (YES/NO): NO